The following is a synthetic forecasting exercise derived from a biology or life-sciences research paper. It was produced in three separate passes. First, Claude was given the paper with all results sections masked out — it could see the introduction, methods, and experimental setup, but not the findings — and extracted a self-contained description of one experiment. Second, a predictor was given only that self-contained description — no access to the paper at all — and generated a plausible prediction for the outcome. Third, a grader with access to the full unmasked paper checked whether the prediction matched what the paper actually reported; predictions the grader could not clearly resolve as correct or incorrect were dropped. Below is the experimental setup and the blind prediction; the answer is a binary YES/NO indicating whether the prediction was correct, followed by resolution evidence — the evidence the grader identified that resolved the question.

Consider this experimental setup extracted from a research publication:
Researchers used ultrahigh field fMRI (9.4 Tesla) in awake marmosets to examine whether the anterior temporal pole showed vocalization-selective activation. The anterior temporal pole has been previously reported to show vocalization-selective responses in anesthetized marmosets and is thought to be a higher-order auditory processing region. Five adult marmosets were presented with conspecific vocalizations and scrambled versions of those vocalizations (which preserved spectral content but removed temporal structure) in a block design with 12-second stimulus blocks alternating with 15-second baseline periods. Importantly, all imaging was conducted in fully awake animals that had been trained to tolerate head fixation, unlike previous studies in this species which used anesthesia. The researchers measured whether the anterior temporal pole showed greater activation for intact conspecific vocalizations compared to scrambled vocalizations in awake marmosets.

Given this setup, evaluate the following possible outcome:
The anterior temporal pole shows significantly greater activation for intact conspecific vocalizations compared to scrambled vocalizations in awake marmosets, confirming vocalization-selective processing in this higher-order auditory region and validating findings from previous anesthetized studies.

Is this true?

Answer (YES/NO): NO